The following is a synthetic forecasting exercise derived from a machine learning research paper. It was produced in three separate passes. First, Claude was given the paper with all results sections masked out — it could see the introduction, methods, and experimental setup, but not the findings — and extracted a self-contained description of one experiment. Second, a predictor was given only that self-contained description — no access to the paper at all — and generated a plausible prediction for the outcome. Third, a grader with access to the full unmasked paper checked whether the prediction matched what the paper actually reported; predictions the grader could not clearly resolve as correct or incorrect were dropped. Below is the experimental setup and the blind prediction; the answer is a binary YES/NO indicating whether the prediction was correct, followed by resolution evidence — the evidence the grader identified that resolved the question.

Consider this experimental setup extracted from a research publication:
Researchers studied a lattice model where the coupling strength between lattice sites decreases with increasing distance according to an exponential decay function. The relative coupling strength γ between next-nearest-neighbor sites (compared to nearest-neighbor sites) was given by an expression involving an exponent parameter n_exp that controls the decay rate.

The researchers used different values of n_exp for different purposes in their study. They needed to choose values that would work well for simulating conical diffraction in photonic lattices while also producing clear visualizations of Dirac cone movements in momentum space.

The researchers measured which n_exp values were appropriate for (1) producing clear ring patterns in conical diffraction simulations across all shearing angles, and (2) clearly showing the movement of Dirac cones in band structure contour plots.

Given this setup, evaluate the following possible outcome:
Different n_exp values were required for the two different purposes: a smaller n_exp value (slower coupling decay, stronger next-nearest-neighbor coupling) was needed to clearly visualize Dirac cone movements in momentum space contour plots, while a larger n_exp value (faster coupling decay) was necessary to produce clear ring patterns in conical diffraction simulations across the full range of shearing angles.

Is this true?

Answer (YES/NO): NO